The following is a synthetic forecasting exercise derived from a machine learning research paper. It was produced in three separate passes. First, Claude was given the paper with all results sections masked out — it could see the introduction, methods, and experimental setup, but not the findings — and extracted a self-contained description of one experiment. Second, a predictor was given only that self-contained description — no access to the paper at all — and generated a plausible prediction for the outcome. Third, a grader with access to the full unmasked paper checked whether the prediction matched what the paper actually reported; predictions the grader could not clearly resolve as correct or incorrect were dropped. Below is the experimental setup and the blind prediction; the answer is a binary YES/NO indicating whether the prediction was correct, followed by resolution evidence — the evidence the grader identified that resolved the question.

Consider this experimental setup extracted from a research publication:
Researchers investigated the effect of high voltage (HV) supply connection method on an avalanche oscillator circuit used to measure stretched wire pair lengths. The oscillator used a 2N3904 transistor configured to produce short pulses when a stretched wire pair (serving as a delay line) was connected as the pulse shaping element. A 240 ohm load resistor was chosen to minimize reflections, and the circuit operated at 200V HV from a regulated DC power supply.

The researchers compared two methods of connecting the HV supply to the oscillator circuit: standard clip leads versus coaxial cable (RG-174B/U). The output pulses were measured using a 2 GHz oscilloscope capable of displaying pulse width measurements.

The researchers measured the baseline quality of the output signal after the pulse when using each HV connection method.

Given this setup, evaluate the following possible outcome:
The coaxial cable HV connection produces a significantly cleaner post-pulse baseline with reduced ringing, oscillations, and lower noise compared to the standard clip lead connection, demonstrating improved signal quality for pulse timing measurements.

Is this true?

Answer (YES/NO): YES